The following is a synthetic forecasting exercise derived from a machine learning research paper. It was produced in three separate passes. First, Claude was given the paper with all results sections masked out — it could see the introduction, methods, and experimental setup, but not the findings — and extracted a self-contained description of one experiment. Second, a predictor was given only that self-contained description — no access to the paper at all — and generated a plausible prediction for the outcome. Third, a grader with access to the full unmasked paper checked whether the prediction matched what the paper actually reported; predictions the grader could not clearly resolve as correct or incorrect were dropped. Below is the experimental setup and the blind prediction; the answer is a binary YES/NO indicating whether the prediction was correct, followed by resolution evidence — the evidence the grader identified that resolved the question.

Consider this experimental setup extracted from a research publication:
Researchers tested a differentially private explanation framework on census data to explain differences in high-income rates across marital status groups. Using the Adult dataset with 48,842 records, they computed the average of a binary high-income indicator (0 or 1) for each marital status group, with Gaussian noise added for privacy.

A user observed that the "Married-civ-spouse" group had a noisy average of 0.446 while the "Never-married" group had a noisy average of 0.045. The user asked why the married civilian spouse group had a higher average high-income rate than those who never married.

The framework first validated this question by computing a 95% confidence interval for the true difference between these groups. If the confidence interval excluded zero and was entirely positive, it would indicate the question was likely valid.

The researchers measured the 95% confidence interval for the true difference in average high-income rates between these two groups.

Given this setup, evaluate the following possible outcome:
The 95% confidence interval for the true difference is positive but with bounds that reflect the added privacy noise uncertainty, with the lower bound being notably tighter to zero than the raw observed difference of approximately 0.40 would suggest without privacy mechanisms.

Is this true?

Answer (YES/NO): NO